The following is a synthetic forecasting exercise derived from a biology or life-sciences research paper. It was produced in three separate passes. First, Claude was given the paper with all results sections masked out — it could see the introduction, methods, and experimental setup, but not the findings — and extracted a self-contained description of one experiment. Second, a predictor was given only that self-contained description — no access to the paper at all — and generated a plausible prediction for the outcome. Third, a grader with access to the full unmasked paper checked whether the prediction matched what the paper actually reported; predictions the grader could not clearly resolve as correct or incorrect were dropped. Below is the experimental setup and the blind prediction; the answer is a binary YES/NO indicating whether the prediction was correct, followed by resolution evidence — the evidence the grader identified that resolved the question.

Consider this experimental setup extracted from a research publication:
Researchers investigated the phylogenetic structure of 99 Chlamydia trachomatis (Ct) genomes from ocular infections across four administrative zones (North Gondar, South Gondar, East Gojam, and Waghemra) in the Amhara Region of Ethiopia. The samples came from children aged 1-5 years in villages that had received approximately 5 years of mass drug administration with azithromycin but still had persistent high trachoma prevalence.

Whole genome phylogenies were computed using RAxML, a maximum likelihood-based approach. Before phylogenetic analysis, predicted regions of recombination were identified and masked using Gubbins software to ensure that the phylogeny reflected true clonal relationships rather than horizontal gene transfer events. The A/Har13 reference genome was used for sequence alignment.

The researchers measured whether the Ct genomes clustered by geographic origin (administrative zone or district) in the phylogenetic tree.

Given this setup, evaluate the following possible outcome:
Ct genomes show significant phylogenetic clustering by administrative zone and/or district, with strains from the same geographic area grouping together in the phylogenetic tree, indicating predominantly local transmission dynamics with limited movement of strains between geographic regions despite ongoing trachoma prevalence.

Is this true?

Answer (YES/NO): NO